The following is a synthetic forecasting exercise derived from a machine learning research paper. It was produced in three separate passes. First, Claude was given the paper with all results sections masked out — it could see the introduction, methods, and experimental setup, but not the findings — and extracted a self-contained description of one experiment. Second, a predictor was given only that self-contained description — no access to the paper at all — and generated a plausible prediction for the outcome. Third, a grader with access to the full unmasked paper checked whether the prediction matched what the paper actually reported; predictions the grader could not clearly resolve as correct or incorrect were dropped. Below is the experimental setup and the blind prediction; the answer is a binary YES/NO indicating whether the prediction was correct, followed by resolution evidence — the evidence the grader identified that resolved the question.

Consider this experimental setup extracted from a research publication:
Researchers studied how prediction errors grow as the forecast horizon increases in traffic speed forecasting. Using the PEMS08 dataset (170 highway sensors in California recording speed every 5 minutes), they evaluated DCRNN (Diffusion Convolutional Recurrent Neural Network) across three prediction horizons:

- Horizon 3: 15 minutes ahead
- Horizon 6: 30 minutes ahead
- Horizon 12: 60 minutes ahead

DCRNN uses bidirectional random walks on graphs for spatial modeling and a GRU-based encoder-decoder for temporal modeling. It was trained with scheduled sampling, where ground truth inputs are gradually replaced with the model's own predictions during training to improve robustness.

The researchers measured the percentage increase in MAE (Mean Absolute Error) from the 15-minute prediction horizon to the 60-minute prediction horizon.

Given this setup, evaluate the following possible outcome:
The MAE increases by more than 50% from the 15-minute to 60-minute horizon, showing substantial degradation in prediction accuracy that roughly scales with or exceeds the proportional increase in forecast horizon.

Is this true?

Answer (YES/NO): YES